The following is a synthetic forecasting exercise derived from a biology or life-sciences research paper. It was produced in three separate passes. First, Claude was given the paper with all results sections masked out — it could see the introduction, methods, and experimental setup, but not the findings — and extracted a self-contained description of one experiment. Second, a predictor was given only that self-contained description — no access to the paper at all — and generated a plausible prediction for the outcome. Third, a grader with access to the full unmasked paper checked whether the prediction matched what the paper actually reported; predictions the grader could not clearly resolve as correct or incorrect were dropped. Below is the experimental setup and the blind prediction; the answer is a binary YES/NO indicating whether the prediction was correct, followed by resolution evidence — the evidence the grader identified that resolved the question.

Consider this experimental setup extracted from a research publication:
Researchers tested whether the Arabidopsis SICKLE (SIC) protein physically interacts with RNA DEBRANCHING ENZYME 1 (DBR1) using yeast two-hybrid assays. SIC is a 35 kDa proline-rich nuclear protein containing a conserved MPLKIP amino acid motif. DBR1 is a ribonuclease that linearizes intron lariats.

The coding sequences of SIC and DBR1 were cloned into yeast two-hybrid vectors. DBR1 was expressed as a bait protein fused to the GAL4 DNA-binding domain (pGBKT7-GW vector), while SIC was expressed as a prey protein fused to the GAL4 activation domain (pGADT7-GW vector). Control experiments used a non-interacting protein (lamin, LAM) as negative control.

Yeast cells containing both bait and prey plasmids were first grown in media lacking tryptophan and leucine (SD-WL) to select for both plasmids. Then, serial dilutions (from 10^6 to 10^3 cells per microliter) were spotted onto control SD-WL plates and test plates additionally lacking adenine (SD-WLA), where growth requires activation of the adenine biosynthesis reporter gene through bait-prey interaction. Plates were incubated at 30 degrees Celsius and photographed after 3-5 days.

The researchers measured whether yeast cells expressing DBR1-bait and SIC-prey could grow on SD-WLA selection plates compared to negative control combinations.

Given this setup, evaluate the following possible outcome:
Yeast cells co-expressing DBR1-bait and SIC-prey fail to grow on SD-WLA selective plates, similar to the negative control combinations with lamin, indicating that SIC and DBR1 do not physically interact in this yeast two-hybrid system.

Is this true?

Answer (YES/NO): NO